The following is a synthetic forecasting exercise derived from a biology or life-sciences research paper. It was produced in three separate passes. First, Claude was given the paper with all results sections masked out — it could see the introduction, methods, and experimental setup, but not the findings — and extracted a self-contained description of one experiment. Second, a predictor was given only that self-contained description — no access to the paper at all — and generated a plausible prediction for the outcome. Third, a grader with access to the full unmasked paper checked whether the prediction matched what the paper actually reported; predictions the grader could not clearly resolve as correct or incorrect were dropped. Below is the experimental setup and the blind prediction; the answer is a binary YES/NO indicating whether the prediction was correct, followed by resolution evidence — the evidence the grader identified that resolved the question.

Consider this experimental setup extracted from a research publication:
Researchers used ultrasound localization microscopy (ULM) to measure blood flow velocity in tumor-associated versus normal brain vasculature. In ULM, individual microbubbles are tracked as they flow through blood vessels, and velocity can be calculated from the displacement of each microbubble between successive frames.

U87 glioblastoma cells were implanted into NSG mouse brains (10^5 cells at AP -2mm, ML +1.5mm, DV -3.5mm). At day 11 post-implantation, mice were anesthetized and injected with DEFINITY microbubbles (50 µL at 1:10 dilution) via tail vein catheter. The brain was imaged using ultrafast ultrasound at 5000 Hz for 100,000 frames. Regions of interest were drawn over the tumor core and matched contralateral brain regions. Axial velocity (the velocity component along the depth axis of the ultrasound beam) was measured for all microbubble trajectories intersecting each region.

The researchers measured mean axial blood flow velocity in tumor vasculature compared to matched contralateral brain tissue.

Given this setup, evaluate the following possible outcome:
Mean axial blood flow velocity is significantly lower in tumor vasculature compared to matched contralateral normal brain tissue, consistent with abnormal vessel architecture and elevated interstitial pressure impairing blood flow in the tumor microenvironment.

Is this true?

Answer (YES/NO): YES